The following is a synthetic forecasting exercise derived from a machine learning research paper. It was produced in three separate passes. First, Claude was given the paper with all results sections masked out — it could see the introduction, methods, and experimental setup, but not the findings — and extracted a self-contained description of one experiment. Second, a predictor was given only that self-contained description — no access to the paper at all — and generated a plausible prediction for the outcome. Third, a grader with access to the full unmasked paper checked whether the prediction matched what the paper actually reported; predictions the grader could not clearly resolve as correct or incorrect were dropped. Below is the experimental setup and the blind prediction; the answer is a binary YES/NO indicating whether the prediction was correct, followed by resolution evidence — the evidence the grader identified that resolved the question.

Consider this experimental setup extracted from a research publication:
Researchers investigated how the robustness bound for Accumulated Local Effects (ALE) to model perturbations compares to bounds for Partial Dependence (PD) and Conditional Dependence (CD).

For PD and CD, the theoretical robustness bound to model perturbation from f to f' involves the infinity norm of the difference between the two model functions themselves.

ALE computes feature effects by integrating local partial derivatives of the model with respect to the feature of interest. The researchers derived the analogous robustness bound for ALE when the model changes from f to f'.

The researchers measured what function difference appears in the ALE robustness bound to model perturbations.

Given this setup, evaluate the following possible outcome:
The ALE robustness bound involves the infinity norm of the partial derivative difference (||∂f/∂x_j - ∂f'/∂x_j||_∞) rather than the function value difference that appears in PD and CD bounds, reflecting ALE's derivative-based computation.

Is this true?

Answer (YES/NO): YES